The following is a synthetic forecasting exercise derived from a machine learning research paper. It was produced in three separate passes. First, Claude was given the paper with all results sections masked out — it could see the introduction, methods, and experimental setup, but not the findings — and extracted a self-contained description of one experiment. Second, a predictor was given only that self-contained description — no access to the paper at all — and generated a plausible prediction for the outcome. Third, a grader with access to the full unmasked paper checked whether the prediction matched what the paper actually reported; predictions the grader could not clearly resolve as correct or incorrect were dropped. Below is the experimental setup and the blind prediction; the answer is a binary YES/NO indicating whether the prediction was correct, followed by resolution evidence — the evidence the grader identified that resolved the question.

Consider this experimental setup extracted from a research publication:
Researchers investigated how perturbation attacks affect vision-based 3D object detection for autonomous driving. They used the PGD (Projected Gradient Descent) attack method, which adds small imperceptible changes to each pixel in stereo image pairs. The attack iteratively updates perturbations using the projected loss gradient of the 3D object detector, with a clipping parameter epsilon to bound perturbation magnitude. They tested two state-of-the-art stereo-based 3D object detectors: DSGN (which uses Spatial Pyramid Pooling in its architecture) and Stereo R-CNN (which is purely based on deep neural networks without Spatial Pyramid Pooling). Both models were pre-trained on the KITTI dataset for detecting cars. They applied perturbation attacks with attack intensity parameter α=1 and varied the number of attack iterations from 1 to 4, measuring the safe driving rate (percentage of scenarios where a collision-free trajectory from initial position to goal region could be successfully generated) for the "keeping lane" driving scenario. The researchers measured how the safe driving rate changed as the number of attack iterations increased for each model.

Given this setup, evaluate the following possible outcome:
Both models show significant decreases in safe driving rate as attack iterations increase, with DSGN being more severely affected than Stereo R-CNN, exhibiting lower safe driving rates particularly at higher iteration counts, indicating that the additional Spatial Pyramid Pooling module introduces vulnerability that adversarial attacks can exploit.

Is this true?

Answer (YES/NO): NO